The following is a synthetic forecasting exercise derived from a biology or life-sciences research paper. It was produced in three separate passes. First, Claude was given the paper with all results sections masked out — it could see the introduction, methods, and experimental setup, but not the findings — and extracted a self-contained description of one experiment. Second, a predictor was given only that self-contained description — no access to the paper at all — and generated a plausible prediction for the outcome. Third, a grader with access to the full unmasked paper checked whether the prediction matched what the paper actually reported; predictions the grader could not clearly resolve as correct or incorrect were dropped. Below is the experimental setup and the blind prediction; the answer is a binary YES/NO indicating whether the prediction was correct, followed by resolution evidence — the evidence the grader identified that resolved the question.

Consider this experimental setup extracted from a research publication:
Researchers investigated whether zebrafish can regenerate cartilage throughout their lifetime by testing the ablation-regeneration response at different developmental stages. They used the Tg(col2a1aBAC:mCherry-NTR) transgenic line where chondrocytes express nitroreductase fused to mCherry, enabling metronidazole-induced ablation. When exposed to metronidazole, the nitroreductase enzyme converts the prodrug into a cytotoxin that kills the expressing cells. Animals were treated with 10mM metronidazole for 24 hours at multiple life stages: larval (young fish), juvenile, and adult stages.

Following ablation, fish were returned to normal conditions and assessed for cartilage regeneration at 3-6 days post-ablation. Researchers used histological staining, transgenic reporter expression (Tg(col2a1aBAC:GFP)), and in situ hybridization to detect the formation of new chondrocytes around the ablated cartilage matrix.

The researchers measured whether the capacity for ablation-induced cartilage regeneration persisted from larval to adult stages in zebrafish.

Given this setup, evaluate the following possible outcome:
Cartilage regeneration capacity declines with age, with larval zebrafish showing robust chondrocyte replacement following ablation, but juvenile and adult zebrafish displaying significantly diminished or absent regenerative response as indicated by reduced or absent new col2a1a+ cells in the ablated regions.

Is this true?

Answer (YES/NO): NO